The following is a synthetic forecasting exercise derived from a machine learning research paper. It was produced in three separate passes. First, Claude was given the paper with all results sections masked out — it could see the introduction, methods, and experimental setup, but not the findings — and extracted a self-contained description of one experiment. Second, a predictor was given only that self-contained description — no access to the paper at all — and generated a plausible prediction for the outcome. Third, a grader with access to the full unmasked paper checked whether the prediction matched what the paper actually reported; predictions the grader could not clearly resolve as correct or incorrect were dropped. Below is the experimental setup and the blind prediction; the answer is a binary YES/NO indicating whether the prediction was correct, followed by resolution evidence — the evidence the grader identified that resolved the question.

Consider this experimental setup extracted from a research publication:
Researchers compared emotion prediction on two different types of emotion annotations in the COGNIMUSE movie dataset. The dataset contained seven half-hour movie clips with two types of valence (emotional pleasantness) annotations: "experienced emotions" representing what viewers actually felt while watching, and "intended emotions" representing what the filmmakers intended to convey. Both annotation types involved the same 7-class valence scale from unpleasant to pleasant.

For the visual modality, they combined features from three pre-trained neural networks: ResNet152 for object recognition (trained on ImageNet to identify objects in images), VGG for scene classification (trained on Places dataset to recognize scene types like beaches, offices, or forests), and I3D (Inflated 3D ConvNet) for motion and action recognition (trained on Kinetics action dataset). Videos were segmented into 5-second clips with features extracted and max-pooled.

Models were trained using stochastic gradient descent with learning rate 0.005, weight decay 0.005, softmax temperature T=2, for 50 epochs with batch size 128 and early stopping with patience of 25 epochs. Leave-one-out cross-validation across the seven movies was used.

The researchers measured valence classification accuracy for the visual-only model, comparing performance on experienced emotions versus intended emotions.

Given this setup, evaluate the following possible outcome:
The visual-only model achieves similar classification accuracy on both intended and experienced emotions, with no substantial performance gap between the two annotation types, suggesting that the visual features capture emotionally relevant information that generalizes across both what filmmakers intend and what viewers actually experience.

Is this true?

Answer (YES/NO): NO